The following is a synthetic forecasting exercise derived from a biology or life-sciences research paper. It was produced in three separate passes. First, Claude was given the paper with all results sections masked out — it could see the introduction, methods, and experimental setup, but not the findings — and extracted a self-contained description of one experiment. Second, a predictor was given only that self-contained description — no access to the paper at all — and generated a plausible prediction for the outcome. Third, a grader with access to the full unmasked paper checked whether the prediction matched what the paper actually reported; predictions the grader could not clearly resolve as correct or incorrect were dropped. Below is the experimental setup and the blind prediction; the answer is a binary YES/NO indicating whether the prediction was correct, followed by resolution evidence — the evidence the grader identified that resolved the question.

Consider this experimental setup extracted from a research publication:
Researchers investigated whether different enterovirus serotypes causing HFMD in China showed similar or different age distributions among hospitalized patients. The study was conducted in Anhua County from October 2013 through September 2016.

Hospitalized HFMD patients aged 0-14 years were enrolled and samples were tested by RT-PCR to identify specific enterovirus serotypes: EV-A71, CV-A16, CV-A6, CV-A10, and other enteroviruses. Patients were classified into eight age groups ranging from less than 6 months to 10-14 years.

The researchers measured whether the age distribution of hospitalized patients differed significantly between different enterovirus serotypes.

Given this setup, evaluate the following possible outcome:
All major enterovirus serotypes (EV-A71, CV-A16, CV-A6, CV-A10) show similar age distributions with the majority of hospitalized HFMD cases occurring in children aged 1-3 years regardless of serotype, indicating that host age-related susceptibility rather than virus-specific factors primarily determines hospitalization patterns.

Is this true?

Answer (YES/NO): NO